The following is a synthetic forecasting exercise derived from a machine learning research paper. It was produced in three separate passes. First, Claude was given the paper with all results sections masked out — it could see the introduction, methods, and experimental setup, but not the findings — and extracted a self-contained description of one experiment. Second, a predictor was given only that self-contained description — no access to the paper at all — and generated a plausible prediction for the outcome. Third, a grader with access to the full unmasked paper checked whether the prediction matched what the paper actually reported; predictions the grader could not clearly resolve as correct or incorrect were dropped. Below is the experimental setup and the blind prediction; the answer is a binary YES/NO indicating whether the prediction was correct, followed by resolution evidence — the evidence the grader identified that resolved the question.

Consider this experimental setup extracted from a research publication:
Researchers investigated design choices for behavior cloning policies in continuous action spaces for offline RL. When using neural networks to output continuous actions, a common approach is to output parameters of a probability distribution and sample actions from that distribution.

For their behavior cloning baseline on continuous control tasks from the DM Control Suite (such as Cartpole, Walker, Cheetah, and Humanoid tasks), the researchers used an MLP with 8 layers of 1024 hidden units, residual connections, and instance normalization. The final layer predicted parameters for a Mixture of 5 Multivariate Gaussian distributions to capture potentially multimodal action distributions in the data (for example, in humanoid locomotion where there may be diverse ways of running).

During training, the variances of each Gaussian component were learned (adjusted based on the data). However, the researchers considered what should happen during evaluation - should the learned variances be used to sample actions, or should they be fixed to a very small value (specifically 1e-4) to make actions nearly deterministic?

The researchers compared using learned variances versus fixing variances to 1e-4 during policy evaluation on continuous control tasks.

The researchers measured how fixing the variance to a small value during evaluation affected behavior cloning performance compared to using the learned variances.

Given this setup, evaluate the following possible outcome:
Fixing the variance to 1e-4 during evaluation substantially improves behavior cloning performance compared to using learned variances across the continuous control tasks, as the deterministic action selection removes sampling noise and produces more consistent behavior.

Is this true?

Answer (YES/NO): YES